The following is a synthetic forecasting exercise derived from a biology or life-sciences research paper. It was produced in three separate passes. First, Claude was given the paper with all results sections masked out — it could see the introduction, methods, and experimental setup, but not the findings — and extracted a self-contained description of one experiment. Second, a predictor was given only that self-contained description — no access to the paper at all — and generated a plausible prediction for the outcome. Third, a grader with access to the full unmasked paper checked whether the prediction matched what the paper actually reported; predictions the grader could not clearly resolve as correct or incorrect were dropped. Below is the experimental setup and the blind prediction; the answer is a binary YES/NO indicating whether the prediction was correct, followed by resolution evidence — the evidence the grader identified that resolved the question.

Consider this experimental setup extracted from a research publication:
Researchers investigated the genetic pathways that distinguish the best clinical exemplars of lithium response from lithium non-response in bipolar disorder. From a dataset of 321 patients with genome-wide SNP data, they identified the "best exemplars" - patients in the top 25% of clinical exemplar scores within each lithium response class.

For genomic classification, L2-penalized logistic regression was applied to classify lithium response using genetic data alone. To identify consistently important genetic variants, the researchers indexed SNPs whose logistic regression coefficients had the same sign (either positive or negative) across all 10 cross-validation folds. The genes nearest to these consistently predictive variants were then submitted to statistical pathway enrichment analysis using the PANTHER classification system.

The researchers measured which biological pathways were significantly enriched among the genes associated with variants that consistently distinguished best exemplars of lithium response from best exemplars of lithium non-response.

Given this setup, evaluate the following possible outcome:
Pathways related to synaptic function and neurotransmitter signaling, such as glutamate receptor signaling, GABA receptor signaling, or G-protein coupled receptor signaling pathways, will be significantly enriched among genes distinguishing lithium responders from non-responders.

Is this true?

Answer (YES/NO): YES